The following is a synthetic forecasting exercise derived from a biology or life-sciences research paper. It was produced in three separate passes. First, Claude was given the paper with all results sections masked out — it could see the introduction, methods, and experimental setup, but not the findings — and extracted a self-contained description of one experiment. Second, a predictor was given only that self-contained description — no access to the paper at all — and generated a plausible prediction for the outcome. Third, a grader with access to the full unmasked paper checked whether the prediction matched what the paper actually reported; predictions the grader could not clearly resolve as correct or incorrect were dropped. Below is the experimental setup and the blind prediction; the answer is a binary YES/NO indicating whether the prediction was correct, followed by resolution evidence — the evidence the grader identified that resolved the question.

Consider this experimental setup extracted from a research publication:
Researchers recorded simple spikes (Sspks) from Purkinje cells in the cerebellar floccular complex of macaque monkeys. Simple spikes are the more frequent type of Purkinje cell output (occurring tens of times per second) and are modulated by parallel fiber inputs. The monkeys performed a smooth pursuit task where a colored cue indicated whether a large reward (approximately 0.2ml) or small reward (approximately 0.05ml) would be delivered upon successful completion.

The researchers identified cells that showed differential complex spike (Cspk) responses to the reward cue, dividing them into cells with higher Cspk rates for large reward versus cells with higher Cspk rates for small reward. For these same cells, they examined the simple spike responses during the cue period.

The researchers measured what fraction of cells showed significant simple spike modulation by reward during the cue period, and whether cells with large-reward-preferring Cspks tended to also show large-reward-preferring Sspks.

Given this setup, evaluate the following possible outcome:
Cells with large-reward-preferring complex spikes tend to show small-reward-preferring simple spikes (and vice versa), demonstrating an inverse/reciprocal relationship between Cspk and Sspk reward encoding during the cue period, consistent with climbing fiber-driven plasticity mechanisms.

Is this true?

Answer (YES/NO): NO